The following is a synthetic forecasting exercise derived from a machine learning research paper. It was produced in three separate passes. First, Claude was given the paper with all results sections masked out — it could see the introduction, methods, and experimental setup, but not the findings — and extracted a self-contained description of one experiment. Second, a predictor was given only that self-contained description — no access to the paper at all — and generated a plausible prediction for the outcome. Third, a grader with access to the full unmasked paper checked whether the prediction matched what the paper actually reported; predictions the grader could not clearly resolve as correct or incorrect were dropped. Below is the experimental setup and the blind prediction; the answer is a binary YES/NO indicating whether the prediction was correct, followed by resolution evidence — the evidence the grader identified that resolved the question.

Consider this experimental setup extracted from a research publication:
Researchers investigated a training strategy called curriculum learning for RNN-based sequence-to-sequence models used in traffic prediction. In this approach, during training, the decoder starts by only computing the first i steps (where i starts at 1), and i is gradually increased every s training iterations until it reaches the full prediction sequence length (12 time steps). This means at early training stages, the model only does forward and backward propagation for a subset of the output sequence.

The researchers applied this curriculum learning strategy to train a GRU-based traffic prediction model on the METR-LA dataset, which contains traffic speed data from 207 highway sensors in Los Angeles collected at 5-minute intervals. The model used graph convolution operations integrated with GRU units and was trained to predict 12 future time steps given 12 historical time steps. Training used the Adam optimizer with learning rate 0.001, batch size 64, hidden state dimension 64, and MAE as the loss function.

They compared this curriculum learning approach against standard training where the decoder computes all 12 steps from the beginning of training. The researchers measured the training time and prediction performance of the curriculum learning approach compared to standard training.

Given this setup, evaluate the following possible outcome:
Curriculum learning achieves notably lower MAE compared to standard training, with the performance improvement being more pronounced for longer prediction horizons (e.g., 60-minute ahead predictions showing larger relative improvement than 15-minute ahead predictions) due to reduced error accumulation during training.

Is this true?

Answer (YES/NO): NO